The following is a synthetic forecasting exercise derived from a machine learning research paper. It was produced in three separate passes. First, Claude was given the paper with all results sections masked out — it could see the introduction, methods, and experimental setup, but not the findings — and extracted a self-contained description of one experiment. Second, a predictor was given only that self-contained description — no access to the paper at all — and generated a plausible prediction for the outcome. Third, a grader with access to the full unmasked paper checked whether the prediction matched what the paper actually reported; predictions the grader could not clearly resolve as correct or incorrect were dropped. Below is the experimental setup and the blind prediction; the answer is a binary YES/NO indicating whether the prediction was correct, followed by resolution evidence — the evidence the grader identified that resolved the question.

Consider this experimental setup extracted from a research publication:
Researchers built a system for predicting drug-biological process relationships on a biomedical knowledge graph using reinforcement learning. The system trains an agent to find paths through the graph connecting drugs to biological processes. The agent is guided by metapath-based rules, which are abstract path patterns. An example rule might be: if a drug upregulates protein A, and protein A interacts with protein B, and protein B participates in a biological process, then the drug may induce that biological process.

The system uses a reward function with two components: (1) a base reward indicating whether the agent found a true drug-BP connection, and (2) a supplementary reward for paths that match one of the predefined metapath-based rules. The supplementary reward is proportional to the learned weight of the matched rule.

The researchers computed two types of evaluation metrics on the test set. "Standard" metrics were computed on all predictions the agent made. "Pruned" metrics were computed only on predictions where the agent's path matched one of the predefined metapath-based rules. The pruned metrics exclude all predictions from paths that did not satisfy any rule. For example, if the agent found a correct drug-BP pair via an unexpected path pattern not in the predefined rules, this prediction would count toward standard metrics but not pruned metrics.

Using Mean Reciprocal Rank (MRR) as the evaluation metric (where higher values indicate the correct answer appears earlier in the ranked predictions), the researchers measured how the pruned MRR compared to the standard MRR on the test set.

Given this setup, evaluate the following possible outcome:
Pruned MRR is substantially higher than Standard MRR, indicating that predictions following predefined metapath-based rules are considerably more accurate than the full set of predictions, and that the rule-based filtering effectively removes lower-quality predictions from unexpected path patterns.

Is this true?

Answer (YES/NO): NO